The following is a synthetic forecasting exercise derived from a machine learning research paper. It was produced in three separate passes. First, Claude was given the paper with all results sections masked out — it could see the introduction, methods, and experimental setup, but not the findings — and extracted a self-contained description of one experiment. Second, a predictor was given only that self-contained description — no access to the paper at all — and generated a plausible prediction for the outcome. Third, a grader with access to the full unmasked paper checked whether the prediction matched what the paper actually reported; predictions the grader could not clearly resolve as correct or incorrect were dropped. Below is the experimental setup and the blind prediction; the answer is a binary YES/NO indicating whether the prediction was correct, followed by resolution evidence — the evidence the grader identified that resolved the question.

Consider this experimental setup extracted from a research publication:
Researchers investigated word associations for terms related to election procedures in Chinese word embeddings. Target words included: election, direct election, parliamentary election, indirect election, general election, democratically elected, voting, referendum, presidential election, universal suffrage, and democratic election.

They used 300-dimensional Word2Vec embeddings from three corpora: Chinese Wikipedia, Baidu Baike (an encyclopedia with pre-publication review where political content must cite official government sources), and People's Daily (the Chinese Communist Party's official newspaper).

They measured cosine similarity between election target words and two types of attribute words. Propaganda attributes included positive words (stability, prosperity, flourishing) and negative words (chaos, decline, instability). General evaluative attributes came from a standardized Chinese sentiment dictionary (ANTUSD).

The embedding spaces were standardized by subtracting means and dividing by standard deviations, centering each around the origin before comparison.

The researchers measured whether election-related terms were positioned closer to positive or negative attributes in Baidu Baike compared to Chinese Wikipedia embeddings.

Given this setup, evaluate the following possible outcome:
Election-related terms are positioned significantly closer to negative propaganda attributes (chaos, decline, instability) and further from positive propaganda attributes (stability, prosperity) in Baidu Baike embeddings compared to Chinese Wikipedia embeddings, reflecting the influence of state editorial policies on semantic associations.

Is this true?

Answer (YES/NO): NO